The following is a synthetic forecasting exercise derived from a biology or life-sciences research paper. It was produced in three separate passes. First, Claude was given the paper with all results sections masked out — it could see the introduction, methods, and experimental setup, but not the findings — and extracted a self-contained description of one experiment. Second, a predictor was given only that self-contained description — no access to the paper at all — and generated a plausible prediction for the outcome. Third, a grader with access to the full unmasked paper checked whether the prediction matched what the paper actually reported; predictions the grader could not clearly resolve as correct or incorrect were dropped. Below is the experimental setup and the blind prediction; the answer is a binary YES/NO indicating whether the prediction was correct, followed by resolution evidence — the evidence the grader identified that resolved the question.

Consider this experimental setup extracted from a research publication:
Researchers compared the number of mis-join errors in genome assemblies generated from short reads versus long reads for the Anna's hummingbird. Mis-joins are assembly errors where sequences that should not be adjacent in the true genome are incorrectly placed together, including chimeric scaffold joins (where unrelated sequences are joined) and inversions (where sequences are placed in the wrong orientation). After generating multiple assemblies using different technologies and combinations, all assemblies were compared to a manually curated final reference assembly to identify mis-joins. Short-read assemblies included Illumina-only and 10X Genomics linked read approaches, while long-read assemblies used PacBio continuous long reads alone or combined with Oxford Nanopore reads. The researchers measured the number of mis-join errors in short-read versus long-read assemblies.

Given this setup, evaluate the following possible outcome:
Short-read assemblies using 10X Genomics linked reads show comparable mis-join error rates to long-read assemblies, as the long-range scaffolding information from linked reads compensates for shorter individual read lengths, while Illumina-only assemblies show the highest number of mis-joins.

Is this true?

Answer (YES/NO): NO